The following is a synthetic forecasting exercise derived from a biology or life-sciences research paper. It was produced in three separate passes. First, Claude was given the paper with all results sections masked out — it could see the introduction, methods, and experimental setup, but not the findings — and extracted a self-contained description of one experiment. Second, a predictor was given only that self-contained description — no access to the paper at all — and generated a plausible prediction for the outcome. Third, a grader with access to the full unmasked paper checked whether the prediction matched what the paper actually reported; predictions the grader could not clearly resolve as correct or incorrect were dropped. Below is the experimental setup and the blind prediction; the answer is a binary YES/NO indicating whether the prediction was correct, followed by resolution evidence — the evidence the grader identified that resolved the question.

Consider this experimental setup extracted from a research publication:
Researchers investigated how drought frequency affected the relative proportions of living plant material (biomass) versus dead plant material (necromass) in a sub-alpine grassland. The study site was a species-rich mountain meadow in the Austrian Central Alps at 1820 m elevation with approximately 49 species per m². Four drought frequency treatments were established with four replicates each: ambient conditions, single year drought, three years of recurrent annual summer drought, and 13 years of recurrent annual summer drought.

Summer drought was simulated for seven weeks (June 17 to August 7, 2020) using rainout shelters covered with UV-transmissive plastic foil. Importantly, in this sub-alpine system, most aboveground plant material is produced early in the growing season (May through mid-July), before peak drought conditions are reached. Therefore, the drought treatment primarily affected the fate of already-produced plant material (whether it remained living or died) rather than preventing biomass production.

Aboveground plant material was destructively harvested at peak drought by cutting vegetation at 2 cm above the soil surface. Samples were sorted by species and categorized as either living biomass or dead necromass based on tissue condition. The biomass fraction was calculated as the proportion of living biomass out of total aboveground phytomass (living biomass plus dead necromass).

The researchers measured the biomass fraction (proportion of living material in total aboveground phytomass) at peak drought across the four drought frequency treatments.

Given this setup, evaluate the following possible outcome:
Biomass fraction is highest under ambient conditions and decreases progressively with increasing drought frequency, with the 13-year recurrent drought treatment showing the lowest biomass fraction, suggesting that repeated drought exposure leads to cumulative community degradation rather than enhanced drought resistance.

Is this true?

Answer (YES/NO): YES